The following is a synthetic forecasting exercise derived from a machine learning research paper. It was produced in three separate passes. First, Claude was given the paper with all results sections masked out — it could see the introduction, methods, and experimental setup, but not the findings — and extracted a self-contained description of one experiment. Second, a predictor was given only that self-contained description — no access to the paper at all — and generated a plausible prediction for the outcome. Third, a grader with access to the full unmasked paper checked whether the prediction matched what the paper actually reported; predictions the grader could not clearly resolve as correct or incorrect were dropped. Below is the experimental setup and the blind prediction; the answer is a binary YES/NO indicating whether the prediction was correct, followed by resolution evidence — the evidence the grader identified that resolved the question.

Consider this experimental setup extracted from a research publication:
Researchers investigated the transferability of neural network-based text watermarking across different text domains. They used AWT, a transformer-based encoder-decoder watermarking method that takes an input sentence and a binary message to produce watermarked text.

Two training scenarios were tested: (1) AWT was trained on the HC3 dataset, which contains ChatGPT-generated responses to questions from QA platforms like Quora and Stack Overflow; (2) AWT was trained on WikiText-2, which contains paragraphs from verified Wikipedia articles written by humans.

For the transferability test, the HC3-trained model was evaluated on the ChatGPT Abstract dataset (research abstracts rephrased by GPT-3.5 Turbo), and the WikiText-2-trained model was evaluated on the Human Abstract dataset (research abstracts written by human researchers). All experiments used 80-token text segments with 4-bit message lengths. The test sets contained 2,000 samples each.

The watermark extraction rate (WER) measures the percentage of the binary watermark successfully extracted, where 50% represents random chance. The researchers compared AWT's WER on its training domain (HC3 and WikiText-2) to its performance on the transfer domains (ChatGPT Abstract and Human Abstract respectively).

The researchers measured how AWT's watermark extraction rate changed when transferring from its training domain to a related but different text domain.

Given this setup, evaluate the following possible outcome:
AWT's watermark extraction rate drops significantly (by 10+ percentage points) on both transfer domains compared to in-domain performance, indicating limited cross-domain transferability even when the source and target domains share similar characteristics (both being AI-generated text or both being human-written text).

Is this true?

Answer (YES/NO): YES